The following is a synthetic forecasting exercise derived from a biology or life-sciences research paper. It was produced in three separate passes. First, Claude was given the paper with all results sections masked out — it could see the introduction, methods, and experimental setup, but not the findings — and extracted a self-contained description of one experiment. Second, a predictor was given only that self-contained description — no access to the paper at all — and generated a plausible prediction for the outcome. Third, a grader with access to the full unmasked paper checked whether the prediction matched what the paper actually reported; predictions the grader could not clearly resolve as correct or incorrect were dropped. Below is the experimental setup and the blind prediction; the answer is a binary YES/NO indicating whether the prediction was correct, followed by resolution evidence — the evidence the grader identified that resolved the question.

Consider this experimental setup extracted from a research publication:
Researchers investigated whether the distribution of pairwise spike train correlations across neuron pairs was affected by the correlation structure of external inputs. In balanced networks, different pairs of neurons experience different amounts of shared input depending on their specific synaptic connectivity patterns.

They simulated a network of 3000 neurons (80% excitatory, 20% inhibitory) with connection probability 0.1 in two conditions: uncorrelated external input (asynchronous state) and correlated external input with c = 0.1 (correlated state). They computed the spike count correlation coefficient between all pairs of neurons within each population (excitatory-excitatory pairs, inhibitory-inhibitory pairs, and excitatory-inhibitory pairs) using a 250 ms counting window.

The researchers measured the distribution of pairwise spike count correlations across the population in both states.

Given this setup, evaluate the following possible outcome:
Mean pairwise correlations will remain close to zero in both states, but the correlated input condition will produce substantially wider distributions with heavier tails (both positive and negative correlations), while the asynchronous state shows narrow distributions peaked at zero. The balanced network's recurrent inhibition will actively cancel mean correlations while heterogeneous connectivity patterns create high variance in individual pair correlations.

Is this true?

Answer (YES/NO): NO